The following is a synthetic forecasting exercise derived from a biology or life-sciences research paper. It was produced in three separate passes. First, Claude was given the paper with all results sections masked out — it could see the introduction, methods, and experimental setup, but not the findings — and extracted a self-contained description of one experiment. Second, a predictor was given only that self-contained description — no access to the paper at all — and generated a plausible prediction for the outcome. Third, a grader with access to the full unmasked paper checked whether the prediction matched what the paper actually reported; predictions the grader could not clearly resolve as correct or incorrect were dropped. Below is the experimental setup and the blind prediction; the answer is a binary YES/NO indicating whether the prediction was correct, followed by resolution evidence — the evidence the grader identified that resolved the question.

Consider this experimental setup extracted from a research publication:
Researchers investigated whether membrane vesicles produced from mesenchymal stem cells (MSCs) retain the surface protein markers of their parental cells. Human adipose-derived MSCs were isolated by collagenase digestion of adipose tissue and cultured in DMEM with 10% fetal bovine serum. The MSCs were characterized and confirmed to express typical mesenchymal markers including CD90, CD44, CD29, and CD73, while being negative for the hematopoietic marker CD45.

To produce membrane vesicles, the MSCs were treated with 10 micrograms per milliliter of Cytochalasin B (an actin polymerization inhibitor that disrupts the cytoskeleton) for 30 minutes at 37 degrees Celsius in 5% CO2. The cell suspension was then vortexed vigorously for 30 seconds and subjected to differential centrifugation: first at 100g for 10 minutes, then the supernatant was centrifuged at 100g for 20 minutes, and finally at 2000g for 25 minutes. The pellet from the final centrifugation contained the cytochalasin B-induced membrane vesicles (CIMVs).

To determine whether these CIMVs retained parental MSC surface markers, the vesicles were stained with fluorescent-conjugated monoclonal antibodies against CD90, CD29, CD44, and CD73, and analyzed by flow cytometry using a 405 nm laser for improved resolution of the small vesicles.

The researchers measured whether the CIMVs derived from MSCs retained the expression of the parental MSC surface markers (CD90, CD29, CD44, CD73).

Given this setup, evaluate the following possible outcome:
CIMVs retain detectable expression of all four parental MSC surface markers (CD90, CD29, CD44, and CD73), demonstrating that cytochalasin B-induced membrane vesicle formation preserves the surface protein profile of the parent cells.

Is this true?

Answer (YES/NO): YES